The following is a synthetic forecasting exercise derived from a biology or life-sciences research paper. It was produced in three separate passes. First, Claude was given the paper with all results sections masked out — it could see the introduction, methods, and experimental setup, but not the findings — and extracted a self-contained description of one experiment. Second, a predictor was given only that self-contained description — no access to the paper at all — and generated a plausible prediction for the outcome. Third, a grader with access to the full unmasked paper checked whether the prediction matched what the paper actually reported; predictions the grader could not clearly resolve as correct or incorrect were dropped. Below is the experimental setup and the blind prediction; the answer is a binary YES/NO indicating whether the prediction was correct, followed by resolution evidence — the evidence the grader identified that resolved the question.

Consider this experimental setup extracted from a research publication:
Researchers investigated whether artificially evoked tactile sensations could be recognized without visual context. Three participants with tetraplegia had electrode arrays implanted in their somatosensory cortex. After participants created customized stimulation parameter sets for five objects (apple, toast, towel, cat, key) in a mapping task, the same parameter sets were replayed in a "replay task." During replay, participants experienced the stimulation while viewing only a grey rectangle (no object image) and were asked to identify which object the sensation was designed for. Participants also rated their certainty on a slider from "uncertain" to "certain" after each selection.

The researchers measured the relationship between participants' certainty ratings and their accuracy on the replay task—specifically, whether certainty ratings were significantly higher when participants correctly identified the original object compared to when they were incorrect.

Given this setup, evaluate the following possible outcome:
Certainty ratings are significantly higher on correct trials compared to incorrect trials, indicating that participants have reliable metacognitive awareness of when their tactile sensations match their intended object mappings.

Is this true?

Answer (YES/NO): NO